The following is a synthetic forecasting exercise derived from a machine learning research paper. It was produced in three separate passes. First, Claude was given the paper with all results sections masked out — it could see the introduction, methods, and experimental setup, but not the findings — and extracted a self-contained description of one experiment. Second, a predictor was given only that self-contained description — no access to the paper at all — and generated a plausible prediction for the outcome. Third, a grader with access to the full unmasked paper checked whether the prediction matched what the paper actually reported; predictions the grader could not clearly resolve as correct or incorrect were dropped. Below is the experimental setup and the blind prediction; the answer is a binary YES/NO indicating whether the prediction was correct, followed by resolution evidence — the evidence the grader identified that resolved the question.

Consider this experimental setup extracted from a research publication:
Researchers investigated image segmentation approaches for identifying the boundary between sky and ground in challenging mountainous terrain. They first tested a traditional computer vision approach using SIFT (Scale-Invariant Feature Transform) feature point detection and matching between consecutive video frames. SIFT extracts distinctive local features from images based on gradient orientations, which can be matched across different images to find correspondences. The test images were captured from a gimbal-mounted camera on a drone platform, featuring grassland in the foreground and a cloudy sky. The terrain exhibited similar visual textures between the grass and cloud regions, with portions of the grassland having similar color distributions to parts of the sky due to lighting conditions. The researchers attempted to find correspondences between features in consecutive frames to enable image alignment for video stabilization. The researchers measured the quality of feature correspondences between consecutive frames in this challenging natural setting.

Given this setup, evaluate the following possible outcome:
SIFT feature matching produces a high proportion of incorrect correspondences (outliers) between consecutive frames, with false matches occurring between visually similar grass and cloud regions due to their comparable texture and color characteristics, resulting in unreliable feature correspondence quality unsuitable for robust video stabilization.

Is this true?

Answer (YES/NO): YES